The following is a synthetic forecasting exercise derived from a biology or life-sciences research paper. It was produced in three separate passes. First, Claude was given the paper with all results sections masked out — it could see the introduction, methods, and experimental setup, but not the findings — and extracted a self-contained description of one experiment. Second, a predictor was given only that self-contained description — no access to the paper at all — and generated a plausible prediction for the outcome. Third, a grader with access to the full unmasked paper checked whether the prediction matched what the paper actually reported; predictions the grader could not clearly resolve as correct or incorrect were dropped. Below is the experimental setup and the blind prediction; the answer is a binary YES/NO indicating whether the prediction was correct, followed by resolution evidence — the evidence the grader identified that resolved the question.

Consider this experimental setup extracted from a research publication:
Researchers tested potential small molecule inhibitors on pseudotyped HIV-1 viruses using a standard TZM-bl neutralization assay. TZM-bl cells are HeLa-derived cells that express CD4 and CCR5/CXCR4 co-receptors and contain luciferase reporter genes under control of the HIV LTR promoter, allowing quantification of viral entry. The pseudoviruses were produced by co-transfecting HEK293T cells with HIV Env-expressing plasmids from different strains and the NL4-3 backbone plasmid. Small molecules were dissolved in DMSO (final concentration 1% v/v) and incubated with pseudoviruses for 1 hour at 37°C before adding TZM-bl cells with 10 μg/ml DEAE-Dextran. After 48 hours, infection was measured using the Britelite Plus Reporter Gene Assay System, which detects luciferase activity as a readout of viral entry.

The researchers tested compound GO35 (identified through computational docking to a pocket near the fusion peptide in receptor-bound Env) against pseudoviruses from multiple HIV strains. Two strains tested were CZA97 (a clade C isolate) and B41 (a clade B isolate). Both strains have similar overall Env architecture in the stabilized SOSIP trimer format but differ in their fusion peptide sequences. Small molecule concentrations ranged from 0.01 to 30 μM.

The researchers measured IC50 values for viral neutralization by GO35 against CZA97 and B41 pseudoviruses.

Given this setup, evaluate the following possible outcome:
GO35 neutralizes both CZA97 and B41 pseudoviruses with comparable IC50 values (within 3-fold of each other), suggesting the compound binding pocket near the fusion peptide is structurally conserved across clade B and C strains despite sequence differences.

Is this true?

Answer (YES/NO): NO